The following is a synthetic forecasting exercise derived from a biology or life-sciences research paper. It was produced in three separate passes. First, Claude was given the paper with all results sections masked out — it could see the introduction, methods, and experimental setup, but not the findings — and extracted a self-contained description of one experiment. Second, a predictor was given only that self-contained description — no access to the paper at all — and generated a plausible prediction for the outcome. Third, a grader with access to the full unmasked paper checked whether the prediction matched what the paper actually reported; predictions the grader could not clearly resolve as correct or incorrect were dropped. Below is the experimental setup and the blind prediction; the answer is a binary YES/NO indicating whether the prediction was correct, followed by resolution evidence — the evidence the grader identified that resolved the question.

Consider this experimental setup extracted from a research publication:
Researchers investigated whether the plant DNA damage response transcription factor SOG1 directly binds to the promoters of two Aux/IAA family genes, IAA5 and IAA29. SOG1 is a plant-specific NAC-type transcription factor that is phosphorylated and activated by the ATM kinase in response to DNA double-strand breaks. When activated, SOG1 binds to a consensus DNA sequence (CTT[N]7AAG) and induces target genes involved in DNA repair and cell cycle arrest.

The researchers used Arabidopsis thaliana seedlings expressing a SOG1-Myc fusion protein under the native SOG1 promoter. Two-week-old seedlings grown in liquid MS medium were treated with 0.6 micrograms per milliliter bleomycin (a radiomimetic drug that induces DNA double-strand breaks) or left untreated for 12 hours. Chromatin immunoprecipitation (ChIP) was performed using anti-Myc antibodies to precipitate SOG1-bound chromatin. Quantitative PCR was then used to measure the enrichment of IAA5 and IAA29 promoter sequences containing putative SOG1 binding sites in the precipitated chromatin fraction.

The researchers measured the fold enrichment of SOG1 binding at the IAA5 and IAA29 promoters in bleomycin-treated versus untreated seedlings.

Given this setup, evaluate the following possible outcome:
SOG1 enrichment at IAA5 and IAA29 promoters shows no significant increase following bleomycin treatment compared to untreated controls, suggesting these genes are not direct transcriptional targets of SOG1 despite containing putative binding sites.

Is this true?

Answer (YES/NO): NO